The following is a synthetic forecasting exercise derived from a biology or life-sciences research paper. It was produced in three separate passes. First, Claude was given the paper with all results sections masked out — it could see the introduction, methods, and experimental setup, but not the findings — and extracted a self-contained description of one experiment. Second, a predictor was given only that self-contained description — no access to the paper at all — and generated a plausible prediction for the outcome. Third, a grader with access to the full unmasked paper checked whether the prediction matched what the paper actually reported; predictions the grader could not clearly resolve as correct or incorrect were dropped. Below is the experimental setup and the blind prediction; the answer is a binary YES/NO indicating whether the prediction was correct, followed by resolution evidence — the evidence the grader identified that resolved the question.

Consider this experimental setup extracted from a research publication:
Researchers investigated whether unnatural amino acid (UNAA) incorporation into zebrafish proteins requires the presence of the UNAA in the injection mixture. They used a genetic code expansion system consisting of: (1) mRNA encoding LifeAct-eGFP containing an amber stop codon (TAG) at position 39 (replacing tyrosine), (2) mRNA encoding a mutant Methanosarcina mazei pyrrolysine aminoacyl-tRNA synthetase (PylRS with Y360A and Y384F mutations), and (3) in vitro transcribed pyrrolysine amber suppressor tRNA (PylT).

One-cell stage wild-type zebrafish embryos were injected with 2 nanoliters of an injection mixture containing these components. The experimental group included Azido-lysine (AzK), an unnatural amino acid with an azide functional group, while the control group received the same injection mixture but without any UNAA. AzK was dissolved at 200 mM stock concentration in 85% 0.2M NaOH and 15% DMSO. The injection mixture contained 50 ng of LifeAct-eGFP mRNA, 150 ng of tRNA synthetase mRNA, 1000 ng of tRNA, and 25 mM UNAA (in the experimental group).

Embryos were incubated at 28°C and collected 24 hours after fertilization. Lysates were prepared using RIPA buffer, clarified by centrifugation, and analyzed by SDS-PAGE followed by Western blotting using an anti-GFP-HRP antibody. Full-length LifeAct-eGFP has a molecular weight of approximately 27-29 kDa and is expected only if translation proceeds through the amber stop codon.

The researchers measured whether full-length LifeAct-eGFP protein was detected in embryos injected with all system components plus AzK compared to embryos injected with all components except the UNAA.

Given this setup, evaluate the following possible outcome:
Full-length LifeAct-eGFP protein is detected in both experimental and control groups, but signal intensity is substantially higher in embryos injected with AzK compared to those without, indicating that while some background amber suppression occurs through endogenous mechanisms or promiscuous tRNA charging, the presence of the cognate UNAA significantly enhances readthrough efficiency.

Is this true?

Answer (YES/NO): NO